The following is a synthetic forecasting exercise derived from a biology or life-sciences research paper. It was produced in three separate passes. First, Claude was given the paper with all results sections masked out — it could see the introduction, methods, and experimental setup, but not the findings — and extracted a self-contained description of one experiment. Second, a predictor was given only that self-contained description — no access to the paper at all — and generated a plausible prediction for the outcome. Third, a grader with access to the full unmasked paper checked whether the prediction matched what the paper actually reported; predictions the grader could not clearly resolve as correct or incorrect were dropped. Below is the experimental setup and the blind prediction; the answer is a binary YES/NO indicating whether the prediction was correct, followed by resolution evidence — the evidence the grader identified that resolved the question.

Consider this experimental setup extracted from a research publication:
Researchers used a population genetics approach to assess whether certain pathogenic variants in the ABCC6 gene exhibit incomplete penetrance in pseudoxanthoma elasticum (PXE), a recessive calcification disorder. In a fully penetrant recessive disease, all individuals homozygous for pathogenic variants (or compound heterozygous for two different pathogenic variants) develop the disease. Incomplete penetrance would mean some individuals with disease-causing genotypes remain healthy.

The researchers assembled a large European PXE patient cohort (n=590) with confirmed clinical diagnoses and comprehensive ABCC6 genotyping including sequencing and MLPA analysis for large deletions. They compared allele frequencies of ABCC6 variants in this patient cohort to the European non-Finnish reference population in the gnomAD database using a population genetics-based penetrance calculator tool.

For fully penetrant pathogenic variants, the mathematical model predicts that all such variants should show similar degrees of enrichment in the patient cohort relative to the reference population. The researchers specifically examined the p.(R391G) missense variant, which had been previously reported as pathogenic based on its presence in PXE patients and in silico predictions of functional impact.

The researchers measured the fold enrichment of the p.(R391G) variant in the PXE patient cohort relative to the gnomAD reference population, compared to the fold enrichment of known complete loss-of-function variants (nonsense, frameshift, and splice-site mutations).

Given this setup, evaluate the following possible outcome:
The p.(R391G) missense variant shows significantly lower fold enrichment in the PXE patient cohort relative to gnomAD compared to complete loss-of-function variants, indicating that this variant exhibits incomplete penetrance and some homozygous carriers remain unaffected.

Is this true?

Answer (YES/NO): YES